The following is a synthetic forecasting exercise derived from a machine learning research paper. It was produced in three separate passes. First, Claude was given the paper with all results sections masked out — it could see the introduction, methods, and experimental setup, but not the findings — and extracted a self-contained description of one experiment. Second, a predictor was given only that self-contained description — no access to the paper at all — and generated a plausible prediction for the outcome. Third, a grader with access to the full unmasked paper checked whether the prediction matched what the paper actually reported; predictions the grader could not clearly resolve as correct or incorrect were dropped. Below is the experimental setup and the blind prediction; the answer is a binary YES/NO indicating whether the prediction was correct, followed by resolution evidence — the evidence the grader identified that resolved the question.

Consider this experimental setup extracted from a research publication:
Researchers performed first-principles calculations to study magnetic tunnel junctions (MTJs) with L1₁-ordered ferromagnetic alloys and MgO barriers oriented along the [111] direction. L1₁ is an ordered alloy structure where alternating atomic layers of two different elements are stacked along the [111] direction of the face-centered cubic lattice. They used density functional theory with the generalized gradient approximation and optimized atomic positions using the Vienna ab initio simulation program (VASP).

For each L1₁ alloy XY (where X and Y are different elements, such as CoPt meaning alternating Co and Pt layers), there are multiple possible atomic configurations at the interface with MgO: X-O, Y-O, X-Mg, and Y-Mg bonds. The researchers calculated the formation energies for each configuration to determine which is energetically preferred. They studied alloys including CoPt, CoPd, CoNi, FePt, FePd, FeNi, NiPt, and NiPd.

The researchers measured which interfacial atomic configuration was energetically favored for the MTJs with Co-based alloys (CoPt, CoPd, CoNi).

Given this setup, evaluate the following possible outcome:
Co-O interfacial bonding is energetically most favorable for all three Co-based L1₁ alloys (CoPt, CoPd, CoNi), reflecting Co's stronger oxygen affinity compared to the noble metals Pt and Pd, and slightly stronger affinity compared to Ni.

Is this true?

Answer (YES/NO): YES